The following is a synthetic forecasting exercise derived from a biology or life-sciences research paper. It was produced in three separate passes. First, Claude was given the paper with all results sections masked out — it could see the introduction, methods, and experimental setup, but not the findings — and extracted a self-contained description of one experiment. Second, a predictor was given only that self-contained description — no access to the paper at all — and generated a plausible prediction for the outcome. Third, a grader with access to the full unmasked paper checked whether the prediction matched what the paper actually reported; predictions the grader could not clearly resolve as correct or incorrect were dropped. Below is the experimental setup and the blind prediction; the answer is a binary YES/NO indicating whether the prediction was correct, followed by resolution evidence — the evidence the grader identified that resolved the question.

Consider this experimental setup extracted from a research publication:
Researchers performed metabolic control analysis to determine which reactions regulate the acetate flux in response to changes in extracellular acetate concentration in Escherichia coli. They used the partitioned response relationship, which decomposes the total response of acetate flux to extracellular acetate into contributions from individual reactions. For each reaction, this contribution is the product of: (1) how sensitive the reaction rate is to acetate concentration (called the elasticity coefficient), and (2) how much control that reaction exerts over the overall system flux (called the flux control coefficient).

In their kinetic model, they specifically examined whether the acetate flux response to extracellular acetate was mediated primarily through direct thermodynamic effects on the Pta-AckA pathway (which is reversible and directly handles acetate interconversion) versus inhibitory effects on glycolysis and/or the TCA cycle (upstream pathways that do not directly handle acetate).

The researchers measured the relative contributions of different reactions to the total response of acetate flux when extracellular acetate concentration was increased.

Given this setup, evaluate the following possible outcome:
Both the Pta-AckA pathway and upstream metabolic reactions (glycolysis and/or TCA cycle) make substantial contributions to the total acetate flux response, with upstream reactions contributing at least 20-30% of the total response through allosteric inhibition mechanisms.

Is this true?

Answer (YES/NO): NO